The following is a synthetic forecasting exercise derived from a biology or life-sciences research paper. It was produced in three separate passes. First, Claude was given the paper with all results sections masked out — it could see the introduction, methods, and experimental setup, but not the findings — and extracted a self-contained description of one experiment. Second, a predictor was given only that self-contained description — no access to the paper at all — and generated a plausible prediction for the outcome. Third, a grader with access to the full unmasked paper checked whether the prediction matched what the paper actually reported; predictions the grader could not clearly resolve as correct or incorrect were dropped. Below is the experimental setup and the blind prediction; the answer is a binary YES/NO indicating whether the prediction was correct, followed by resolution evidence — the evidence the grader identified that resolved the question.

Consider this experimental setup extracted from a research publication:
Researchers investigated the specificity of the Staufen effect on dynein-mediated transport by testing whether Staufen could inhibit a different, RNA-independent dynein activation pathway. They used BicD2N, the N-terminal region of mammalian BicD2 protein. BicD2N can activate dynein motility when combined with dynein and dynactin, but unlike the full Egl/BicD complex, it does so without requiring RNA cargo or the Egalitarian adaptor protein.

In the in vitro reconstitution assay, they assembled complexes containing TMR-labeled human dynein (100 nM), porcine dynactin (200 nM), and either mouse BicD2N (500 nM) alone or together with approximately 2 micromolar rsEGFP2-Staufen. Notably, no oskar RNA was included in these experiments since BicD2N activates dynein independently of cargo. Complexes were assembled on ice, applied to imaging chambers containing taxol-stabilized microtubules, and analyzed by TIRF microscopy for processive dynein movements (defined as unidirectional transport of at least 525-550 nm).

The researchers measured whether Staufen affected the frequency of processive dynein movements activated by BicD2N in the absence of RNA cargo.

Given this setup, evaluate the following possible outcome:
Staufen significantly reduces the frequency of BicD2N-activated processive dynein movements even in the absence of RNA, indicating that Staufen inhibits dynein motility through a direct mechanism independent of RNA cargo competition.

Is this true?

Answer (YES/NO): NO